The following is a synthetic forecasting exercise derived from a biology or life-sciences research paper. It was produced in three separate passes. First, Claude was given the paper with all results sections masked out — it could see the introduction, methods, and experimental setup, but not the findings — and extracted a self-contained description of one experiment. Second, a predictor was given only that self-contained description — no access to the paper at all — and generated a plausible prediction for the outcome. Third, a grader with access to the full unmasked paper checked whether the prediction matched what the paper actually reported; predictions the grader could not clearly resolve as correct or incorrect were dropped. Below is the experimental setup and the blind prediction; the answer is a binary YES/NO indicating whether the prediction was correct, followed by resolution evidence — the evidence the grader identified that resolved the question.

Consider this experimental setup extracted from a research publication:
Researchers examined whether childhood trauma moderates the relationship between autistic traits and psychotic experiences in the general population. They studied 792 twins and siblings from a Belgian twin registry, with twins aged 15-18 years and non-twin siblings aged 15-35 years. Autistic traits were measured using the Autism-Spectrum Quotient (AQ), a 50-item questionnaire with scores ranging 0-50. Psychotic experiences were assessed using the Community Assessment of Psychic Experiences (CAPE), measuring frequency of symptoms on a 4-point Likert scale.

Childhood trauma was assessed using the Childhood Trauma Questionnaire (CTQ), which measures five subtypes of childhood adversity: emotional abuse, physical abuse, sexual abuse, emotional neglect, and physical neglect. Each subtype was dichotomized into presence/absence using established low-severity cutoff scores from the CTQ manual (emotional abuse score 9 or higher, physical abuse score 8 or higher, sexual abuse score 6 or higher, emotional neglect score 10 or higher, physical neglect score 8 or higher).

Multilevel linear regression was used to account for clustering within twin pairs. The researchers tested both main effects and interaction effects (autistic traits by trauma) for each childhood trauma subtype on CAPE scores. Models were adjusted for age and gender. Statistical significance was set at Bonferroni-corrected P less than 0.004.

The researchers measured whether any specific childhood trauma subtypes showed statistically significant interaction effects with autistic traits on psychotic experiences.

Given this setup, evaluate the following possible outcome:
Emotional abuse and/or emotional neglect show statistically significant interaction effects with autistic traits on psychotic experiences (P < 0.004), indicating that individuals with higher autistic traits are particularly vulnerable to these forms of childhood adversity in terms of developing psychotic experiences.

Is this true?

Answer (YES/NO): YES